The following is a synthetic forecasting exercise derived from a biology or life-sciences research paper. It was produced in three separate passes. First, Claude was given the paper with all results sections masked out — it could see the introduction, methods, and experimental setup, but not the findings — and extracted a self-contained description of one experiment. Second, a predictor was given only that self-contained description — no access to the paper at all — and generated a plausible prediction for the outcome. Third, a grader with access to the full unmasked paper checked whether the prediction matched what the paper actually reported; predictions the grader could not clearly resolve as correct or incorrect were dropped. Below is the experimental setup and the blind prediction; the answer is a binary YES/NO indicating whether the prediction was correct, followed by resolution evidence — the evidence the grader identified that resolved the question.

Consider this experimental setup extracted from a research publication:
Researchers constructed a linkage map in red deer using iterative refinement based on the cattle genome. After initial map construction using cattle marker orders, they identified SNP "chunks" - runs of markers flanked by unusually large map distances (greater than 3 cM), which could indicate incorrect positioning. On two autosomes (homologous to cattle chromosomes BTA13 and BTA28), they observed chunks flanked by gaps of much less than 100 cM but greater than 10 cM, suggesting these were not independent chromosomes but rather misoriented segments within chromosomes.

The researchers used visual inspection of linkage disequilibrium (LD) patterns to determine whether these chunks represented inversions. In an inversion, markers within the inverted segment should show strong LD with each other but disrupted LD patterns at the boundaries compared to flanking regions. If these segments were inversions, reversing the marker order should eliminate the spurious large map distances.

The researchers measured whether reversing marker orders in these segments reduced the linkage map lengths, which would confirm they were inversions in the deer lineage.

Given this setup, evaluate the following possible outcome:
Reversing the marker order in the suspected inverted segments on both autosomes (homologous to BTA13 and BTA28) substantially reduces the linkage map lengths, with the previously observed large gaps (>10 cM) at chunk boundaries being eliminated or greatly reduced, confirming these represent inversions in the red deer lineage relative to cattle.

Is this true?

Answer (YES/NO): YES